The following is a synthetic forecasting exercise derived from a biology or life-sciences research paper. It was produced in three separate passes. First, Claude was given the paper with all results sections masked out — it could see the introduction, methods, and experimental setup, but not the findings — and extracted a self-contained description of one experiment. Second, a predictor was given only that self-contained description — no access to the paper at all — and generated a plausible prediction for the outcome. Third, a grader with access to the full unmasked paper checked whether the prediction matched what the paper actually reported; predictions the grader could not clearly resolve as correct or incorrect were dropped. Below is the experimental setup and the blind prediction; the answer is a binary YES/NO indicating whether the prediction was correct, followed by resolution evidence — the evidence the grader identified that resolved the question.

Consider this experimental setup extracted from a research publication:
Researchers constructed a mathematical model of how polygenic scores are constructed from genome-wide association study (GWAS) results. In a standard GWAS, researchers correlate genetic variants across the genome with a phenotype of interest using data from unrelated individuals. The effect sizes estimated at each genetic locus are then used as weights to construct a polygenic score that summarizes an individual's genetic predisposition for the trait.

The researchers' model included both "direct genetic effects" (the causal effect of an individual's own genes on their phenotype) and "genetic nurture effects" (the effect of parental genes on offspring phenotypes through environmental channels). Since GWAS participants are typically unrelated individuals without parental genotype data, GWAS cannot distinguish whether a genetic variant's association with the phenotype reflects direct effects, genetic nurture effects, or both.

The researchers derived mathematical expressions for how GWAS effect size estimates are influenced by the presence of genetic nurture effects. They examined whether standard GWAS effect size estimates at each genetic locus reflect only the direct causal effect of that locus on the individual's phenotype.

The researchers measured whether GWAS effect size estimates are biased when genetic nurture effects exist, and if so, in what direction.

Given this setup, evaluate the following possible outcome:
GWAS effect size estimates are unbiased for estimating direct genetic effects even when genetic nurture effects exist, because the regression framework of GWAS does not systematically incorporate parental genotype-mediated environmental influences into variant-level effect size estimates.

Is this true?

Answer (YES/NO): NO